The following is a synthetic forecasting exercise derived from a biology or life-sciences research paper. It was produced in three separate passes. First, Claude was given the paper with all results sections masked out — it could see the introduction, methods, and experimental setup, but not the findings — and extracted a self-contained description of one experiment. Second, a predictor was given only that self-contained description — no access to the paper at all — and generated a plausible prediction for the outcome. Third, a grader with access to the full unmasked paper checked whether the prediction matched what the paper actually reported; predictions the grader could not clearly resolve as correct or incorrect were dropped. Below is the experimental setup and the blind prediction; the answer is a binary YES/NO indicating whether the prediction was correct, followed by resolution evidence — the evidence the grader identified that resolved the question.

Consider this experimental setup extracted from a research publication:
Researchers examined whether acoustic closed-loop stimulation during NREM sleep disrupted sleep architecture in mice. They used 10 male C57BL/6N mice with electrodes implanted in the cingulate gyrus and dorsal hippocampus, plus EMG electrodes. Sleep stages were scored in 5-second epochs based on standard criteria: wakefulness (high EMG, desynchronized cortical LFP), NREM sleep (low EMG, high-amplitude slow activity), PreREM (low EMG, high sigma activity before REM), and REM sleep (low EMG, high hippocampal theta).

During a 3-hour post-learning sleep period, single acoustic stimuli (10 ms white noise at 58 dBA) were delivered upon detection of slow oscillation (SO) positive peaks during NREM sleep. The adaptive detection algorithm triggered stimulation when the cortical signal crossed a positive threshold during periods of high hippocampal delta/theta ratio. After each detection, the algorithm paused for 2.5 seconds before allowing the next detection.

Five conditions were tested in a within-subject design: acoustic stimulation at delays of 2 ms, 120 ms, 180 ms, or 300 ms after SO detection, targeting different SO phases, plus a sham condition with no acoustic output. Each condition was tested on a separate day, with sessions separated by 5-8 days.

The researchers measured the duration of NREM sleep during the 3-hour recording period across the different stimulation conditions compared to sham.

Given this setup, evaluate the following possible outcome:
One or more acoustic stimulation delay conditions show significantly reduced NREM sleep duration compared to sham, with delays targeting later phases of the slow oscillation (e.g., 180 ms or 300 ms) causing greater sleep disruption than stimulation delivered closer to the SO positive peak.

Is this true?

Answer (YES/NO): NO